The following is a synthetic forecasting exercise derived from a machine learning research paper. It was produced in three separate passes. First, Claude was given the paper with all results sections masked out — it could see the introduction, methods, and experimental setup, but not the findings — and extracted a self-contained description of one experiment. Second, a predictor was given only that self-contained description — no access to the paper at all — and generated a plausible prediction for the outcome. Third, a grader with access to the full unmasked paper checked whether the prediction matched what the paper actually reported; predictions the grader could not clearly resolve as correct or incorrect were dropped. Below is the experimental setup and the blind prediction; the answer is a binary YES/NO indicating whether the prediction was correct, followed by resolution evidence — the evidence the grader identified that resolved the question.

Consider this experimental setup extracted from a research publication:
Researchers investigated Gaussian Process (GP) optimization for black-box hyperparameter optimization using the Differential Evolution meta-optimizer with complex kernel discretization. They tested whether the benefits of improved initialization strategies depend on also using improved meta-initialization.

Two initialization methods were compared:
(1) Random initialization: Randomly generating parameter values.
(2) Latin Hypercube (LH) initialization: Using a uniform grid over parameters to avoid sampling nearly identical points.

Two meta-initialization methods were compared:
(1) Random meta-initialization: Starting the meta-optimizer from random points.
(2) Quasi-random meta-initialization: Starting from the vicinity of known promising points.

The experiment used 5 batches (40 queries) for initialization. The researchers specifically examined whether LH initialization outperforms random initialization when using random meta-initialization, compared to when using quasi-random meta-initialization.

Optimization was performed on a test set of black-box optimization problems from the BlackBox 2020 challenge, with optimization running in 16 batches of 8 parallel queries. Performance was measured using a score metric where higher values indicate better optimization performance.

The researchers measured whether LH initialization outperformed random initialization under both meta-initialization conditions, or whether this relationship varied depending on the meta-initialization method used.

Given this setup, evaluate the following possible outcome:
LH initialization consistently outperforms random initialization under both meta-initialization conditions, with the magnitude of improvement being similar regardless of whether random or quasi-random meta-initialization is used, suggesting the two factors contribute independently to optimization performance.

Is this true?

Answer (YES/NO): NO